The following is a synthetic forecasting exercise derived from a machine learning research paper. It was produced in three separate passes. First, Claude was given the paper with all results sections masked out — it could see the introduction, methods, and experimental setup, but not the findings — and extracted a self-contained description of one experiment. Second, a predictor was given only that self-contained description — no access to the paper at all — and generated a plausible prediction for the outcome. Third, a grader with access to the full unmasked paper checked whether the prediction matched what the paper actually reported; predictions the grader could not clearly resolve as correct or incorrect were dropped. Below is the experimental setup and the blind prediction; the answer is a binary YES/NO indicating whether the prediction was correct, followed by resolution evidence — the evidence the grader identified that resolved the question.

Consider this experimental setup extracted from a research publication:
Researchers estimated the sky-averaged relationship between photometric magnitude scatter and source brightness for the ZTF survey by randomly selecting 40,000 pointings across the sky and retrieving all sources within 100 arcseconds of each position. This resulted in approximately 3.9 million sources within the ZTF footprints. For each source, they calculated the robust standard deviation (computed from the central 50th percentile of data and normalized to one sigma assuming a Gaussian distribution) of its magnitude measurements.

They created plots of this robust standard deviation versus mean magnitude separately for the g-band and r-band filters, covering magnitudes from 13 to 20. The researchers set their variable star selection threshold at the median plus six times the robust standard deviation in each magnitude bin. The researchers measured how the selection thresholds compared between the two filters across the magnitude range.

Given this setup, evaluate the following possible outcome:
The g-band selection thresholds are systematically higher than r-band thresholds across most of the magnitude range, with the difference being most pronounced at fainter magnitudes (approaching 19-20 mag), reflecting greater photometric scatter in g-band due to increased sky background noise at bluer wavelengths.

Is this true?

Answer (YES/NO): NO